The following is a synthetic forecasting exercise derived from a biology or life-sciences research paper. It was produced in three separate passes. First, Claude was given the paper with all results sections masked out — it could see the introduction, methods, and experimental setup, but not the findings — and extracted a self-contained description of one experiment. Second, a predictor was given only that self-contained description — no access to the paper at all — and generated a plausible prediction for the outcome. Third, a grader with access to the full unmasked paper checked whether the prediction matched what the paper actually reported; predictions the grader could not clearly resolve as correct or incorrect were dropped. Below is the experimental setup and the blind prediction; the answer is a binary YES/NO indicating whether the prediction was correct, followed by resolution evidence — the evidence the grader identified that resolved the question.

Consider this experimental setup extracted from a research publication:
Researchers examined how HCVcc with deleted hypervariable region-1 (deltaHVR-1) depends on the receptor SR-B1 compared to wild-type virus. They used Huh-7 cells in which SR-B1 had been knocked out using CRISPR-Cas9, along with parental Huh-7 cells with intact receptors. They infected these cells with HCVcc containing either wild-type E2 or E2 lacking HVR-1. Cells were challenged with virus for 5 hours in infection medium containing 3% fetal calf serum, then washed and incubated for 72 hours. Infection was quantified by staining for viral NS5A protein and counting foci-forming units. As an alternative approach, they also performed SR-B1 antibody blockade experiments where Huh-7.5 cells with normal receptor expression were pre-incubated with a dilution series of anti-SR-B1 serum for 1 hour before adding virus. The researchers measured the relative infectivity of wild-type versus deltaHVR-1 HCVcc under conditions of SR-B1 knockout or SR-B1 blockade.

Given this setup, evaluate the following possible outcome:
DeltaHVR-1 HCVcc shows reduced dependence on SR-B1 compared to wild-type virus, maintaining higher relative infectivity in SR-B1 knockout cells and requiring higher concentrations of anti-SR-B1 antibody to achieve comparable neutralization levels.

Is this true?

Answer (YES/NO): YES